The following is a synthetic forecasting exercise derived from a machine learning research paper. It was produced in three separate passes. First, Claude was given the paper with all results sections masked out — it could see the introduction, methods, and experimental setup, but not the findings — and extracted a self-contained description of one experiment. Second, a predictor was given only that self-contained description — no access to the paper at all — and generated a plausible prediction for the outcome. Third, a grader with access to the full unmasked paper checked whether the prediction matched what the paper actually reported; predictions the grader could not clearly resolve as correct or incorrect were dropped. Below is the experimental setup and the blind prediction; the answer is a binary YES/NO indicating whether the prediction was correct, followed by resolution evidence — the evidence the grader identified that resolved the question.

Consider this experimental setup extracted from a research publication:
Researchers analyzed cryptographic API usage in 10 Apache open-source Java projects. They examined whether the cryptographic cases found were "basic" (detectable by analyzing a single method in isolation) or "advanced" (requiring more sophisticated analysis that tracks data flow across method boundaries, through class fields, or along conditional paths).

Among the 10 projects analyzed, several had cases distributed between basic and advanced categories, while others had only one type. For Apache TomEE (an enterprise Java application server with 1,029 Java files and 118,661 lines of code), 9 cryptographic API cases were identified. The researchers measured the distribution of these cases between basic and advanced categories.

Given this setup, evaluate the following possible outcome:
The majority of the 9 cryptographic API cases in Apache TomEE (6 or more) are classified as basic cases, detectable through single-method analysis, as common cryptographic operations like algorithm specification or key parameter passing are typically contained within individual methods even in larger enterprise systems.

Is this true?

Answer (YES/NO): YES